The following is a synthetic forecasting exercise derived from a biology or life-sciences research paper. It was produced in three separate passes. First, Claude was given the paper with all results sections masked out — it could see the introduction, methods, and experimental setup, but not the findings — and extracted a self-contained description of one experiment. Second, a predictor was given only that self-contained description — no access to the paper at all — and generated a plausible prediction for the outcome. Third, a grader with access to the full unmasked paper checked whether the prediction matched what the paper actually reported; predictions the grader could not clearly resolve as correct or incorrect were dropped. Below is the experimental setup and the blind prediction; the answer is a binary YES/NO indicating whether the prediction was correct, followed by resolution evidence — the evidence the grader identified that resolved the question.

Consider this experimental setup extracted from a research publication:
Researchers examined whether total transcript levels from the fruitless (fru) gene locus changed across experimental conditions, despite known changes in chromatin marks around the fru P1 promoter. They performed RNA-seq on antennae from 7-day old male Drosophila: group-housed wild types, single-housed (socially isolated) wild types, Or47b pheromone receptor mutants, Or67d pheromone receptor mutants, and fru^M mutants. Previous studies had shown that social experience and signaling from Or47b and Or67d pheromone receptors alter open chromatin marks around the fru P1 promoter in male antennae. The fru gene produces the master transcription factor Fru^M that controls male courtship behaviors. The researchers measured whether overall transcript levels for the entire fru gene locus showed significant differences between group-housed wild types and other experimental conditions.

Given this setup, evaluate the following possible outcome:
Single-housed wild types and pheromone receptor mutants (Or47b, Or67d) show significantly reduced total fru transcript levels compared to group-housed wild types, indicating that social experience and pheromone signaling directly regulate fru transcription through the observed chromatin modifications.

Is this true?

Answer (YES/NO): NO